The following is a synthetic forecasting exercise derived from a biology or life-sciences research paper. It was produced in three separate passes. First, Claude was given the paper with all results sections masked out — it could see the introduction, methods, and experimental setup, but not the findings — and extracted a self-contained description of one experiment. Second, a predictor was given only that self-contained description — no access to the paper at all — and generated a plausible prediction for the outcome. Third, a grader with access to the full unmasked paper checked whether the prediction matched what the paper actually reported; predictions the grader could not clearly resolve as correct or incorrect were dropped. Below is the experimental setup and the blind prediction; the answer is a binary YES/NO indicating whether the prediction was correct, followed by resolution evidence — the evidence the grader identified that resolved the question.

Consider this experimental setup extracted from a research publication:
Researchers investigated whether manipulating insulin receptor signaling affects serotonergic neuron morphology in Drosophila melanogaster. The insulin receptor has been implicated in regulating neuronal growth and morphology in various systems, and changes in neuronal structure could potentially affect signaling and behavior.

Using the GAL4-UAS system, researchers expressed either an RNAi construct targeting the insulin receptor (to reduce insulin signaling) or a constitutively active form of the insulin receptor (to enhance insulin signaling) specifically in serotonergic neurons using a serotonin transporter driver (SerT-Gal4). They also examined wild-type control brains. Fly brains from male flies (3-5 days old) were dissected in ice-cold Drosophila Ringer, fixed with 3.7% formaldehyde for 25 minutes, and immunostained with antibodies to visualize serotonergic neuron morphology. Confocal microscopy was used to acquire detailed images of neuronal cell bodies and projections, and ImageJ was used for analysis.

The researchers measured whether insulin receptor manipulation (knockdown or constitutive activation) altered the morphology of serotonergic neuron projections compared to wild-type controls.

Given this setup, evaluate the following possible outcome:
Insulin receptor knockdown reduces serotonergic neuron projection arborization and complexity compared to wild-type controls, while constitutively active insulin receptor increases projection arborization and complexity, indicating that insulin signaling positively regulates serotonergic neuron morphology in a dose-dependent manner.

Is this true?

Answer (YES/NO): NO